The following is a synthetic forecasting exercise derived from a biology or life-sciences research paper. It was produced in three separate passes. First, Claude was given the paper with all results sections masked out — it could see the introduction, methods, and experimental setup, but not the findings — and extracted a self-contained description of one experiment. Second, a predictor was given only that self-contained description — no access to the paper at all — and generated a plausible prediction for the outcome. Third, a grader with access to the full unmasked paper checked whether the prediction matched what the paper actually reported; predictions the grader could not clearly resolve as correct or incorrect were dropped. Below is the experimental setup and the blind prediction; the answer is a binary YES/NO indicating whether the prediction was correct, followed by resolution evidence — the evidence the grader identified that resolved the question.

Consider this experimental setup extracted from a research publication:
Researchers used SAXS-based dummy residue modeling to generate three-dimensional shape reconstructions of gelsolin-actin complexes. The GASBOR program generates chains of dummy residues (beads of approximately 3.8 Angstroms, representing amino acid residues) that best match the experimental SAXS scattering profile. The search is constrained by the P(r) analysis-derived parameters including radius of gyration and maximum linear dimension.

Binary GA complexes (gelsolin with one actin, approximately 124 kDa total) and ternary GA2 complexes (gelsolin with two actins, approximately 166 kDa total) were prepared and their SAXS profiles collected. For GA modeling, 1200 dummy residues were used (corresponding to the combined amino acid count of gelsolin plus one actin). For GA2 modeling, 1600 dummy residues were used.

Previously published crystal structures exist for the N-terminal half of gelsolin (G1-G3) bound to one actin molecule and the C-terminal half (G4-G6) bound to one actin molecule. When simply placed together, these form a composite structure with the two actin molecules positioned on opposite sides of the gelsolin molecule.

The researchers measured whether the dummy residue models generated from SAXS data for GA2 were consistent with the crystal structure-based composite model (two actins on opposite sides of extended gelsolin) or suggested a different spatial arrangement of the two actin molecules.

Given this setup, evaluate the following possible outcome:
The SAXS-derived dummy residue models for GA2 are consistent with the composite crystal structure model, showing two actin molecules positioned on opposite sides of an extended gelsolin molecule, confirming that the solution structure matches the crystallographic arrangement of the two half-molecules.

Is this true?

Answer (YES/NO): NO